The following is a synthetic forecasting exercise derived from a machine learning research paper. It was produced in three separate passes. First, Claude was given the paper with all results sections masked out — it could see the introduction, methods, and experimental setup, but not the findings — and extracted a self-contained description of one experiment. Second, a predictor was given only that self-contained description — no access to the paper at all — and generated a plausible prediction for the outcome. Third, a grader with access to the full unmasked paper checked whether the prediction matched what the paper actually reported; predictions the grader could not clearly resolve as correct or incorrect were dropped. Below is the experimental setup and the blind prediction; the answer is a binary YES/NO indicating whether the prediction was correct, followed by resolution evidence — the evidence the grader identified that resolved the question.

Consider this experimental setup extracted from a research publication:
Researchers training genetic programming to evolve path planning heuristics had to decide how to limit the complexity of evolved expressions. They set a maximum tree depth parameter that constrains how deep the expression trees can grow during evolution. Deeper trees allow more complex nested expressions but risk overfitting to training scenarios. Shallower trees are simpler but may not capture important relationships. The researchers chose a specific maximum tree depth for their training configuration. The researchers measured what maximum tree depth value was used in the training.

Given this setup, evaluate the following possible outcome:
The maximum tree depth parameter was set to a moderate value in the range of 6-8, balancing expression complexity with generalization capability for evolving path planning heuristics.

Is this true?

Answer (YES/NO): NO